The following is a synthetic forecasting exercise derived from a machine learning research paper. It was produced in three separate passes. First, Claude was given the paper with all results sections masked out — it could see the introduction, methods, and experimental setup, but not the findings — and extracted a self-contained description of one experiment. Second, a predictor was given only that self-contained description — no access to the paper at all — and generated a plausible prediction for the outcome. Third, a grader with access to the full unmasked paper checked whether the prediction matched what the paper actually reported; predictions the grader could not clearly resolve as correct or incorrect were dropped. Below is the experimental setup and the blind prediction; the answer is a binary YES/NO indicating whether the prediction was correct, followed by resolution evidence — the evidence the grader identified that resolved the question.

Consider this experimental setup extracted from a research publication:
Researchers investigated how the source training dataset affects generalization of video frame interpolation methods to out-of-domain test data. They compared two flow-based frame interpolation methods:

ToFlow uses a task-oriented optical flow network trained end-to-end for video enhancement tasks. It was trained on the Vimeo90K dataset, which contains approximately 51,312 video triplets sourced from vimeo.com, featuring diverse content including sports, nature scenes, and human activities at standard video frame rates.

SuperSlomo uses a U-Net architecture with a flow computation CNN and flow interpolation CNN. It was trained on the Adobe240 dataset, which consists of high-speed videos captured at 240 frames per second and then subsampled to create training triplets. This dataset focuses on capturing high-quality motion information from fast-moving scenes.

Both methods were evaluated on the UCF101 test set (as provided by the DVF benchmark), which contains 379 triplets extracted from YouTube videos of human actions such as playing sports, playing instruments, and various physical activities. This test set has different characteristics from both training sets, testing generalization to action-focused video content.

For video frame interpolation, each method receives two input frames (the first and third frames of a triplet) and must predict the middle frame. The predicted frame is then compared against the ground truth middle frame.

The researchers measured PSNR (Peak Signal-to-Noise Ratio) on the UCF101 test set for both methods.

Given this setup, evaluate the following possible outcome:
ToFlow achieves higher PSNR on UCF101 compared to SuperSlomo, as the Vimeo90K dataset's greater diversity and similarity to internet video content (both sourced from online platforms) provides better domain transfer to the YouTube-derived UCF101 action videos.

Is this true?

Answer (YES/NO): NO